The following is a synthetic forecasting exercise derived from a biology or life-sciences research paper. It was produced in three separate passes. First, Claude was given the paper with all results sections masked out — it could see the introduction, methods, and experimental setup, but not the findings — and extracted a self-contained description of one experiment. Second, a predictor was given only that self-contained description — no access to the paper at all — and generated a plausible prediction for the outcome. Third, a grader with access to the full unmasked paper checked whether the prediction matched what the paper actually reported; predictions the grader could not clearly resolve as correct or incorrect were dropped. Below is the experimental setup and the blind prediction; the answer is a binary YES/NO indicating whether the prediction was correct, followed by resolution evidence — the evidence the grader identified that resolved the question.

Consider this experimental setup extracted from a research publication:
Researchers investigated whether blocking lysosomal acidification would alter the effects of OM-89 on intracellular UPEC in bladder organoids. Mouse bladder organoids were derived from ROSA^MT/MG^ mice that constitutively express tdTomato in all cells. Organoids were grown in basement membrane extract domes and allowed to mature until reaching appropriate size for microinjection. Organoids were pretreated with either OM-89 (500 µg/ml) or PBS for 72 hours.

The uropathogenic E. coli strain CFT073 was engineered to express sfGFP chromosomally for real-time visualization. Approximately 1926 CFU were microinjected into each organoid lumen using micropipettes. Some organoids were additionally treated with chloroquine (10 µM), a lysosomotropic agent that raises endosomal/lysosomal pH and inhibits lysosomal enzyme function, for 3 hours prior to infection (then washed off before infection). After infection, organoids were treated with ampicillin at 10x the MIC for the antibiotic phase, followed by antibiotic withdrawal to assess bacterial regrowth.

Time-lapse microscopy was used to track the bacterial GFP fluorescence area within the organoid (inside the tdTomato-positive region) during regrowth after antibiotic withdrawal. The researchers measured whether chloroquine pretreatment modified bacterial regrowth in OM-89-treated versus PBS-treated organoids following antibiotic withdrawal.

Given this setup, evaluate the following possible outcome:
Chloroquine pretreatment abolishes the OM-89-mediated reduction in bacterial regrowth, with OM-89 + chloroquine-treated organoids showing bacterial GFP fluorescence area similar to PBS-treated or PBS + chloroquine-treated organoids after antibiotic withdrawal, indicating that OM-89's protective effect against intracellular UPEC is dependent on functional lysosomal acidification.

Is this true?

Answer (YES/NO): YES